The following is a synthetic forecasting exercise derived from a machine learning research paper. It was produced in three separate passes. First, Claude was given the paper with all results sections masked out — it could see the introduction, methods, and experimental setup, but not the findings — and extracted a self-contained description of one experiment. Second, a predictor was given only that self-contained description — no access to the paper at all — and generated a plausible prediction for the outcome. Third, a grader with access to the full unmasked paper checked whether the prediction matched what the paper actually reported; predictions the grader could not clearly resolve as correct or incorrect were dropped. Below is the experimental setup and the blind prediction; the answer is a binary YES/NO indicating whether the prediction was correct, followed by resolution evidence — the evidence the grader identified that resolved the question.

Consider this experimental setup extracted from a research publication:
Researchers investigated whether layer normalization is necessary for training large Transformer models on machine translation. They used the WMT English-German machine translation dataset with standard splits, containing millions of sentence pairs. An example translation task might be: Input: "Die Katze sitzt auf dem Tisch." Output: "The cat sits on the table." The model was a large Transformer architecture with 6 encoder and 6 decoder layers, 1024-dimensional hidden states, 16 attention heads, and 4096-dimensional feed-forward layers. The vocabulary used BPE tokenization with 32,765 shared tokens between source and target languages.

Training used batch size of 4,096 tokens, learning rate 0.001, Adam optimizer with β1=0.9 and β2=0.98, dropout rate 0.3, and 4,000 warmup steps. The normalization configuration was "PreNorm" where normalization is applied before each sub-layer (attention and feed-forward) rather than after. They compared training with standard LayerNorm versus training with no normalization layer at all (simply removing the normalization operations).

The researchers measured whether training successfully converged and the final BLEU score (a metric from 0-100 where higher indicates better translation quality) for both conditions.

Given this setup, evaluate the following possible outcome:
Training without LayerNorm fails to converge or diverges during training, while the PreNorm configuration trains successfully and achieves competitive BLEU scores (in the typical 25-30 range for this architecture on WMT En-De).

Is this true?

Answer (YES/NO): YES